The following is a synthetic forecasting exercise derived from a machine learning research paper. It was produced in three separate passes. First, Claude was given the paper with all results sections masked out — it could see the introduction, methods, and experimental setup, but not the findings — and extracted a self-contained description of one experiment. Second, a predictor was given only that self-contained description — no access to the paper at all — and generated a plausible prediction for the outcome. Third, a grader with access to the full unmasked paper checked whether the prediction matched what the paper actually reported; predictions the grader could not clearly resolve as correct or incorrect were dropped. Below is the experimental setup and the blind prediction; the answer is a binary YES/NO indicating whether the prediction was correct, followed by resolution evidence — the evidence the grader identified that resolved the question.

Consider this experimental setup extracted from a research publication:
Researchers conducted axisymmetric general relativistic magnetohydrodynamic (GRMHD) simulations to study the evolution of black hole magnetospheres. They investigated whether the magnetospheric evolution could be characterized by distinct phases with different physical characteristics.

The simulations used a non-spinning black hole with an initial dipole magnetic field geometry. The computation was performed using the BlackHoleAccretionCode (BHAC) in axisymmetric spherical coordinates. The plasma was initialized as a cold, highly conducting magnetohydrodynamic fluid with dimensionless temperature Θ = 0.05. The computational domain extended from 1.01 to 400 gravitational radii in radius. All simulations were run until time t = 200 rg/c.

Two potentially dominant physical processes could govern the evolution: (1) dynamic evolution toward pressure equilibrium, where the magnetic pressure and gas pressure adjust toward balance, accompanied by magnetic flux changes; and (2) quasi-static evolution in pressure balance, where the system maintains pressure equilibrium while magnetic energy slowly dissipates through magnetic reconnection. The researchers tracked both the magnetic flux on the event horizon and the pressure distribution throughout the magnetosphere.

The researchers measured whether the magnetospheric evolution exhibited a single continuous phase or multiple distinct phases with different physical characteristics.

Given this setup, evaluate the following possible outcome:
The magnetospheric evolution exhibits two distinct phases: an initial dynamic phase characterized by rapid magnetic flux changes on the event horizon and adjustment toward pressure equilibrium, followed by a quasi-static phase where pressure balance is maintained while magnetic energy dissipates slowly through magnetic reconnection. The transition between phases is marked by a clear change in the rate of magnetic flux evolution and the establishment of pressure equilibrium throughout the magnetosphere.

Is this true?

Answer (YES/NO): YES